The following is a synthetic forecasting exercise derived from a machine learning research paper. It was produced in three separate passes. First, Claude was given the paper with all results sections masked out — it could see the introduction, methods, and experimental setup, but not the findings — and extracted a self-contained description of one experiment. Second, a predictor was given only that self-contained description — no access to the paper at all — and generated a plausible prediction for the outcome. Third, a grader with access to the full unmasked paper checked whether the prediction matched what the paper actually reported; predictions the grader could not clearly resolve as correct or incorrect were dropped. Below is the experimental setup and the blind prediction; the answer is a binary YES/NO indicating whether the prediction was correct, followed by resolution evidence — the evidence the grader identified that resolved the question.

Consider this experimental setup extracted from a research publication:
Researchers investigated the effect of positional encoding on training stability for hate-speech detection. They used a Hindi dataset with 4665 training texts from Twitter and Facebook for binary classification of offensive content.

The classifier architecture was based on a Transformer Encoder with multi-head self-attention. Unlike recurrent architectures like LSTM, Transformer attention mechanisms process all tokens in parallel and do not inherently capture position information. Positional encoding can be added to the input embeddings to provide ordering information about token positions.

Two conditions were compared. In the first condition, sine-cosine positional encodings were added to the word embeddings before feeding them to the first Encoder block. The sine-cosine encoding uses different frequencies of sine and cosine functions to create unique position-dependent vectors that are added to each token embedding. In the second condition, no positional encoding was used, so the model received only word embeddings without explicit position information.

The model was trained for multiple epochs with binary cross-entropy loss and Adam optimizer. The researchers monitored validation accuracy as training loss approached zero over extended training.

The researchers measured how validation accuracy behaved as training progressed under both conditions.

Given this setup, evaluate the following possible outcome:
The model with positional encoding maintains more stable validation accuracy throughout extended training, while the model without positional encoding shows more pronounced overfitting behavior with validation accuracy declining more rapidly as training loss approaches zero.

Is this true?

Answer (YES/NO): YES